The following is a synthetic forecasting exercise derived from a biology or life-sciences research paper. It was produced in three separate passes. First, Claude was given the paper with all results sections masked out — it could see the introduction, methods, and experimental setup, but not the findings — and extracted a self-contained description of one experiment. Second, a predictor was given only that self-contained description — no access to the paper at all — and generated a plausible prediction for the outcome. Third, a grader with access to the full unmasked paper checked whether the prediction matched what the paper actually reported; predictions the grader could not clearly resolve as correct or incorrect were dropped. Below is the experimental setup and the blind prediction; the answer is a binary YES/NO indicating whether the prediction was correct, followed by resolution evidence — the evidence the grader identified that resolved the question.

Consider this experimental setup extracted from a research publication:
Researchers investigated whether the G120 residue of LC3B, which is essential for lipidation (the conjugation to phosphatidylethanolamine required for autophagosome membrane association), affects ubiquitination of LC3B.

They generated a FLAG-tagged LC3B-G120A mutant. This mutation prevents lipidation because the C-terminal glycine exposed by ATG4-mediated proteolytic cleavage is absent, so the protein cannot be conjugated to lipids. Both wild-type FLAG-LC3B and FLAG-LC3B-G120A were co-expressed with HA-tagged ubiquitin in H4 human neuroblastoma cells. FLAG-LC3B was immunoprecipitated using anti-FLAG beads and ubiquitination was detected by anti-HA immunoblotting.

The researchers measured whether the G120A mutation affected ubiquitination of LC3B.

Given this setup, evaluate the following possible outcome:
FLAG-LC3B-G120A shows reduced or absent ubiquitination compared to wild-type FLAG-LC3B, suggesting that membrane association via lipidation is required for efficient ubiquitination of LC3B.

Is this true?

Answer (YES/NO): NO